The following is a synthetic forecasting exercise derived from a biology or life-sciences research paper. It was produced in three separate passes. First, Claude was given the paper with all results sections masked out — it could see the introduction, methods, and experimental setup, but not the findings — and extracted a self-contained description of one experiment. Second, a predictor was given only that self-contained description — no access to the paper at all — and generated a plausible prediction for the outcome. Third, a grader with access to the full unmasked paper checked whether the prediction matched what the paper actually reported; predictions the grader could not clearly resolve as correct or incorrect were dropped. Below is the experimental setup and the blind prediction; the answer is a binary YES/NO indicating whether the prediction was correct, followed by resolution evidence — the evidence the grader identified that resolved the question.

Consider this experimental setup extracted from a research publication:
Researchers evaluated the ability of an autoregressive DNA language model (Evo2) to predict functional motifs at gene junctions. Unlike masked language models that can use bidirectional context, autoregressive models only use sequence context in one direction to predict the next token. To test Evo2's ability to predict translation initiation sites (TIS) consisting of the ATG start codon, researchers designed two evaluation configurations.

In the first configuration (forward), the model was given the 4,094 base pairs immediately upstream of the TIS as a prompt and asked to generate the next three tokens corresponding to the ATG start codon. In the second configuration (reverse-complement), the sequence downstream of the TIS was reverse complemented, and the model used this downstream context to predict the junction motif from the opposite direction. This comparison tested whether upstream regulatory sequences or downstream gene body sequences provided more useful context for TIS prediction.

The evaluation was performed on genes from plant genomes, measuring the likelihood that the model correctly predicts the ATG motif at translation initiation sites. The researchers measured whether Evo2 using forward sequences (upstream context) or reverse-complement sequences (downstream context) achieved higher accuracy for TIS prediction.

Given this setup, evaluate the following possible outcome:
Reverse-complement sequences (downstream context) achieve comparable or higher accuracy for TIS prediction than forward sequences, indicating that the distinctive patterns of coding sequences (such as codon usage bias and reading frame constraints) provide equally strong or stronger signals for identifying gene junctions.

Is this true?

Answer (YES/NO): YES